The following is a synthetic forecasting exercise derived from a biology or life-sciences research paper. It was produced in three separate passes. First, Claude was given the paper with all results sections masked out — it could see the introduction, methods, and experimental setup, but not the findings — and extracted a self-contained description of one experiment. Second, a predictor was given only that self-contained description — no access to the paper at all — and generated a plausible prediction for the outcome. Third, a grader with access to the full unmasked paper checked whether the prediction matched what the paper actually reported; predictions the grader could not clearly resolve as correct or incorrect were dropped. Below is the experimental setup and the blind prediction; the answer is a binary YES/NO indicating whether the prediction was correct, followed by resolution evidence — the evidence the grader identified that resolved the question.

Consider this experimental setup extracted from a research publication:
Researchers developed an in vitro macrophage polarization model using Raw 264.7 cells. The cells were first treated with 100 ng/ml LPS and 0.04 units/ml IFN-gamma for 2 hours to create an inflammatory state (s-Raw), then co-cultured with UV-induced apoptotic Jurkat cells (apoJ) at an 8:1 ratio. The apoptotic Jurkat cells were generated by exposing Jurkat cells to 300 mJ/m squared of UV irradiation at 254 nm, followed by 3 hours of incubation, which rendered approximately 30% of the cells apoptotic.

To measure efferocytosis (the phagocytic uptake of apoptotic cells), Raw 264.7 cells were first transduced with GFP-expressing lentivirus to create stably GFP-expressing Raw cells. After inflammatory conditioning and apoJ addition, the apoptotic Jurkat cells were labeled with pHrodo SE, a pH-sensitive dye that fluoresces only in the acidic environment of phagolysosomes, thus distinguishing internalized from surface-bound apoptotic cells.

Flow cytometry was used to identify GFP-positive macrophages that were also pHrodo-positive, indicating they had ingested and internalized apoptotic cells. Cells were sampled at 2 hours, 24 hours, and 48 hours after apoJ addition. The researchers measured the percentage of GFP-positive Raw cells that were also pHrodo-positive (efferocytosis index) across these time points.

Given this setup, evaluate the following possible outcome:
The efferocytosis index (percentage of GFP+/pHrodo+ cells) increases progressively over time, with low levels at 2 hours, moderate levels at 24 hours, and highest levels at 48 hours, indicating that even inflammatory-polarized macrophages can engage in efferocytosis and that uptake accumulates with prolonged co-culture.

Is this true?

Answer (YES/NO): YES